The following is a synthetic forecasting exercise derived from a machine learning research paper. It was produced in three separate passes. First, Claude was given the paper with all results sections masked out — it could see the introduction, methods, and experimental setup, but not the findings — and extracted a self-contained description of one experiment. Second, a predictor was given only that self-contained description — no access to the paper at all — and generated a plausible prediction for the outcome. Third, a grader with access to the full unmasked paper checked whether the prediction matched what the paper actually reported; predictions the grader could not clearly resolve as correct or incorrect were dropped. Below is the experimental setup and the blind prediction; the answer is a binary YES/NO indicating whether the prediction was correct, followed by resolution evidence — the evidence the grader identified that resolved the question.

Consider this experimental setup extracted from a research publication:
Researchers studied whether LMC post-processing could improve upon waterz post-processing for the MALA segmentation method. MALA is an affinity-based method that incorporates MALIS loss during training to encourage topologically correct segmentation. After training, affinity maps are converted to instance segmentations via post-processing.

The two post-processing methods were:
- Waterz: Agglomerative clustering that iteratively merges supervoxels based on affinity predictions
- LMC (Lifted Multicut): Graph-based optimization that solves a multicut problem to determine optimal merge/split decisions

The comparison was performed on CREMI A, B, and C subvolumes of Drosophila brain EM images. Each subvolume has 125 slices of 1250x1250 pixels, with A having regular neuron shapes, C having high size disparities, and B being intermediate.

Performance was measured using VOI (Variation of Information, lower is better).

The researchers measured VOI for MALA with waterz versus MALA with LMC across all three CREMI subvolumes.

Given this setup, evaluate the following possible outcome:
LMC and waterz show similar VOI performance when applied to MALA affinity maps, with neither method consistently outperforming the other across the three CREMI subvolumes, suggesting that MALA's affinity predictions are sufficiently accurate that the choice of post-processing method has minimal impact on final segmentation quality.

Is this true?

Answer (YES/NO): NO